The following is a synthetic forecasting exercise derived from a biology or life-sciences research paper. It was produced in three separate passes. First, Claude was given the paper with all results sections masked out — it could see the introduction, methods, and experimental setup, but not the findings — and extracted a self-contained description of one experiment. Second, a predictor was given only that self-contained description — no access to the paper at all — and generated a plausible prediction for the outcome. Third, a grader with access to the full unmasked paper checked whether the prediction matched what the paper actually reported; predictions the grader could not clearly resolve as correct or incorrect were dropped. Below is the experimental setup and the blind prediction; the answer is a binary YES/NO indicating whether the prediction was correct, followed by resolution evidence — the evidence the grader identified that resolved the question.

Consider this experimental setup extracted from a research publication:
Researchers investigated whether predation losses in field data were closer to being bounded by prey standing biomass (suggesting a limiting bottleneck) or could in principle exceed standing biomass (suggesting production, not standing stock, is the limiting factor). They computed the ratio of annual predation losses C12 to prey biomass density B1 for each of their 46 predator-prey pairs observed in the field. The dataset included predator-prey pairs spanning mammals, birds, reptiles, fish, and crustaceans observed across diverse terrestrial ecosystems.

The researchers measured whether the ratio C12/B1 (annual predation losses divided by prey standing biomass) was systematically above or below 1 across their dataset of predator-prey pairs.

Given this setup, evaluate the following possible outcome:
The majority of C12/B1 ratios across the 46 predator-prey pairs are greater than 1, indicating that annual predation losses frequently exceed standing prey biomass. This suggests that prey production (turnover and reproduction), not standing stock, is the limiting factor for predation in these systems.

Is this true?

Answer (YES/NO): NO